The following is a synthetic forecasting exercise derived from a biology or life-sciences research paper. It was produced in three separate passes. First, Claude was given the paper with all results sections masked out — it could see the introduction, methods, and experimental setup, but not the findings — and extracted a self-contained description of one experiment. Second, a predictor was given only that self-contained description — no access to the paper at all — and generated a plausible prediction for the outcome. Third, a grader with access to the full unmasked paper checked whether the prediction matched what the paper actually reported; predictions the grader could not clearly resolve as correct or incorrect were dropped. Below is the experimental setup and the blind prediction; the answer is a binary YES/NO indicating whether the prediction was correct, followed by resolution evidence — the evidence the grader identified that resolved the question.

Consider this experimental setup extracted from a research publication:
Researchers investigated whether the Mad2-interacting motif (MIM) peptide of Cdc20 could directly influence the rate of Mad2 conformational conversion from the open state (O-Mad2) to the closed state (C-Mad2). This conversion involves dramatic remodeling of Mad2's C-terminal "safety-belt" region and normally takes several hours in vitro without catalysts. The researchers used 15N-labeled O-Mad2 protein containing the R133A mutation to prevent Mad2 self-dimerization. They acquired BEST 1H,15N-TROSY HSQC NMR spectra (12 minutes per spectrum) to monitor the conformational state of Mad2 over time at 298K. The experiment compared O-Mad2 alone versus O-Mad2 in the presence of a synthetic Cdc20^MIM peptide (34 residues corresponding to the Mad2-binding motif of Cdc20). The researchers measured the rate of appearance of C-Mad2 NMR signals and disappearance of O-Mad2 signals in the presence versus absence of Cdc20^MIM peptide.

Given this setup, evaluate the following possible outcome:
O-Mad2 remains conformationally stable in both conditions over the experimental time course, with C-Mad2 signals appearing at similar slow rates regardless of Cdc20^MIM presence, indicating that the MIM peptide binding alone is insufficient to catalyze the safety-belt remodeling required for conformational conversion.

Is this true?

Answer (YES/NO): NO